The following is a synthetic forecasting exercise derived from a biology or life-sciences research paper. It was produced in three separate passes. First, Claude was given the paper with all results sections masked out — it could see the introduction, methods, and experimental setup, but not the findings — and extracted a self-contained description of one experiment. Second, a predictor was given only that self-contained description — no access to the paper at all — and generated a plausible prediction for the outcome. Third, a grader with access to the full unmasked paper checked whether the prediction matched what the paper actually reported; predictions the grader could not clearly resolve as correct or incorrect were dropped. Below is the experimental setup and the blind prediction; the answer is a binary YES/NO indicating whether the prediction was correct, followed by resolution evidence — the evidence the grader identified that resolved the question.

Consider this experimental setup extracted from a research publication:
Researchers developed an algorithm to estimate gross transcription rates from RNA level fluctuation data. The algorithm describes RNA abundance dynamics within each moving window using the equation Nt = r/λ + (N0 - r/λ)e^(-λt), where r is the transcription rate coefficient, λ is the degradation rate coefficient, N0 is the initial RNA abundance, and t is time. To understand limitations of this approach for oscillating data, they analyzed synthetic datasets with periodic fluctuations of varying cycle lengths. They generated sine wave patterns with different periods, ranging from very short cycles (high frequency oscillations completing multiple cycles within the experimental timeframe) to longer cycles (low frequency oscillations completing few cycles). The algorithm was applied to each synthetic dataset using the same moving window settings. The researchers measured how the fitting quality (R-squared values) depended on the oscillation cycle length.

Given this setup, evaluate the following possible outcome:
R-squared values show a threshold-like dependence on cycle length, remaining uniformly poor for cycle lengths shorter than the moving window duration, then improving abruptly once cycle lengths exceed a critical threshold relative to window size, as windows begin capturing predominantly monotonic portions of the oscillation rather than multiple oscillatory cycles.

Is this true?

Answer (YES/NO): NO